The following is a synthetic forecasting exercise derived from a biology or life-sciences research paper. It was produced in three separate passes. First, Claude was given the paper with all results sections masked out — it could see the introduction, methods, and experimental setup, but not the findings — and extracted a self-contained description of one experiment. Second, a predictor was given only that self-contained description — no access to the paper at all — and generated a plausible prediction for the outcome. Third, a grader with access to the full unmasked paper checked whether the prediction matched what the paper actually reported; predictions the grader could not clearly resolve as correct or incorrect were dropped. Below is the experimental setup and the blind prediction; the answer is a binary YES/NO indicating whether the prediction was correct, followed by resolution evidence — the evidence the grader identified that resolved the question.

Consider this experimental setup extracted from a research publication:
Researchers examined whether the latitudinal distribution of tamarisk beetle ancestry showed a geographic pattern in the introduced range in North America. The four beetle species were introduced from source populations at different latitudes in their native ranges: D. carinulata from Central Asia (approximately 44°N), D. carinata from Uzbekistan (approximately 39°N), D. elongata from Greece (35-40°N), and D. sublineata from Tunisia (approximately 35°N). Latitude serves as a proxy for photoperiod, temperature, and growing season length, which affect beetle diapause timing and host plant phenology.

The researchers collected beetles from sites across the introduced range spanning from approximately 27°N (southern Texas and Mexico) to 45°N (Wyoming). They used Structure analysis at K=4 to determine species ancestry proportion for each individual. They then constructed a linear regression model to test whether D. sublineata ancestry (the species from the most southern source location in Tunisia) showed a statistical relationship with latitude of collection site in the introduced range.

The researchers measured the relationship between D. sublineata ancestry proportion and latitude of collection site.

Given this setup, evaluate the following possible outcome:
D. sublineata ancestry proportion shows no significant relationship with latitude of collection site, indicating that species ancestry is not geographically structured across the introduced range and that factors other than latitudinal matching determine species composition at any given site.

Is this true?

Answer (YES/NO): NO